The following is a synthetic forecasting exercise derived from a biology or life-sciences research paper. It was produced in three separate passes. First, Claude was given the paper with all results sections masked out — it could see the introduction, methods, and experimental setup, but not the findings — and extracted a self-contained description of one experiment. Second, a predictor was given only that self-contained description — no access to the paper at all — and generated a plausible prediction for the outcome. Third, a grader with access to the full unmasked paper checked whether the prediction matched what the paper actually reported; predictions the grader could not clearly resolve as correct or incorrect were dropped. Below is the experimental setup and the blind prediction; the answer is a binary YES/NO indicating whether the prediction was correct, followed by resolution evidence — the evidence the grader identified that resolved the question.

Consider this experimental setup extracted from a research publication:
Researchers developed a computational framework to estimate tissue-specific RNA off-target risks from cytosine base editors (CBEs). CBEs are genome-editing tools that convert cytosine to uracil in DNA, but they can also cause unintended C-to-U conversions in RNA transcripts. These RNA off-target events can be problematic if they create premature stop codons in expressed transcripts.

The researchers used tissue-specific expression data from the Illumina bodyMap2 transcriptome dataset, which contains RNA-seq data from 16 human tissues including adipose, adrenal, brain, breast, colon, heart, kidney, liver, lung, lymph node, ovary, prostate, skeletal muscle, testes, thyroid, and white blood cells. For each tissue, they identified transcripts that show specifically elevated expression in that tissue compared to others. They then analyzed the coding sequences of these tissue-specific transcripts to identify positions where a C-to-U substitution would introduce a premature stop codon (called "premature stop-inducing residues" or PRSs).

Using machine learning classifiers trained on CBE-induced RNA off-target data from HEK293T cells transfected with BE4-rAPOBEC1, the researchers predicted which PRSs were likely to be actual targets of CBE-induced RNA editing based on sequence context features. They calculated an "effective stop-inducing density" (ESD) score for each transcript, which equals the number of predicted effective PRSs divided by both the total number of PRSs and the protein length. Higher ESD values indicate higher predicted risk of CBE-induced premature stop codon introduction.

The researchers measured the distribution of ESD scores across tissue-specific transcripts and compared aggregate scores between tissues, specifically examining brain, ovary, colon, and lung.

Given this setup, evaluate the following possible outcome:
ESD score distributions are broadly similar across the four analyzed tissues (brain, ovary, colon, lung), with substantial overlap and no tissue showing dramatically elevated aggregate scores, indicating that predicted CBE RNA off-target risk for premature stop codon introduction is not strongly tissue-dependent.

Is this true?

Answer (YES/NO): NO